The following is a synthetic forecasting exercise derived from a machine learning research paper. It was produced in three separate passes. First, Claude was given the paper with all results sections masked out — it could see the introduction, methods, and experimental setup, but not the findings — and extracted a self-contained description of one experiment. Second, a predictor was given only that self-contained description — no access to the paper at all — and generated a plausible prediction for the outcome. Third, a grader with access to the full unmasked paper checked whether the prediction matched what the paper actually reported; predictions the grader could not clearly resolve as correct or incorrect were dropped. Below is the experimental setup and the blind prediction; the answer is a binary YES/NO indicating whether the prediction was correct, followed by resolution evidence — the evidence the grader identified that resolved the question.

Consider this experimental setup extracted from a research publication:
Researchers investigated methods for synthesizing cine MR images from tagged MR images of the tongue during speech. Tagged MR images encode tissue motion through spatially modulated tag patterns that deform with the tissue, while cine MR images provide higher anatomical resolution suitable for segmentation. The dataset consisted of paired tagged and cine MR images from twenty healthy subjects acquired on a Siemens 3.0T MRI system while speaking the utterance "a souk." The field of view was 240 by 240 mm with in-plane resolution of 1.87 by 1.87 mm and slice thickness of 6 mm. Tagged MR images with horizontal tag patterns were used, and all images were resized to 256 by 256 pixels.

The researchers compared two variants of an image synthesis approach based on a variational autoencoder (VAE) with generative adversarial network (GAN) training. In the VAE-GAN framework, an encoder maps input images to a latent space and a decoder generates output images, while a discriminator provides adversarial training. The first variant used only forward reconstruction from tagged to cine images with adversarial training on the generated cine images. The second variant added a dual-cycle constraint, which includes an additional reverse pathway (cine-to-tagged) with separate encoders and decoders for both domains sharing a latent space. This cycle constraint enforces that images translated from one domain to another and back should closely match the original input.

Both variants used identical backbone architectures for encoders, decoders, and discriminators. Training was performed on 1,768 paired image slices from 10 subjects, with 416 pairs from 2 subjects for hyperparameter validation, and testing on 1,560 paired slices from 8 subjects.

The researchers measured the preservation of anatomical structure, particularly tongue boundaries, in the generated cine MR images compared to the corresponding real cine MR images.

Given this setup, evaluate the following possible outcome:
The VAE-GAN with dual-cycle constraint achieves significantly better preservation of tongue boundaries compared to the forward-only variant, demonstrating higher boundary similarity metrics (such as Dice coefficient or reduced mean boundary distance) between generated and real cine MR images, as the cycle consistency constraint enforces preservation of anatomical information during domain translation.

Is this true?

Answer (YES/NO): NO